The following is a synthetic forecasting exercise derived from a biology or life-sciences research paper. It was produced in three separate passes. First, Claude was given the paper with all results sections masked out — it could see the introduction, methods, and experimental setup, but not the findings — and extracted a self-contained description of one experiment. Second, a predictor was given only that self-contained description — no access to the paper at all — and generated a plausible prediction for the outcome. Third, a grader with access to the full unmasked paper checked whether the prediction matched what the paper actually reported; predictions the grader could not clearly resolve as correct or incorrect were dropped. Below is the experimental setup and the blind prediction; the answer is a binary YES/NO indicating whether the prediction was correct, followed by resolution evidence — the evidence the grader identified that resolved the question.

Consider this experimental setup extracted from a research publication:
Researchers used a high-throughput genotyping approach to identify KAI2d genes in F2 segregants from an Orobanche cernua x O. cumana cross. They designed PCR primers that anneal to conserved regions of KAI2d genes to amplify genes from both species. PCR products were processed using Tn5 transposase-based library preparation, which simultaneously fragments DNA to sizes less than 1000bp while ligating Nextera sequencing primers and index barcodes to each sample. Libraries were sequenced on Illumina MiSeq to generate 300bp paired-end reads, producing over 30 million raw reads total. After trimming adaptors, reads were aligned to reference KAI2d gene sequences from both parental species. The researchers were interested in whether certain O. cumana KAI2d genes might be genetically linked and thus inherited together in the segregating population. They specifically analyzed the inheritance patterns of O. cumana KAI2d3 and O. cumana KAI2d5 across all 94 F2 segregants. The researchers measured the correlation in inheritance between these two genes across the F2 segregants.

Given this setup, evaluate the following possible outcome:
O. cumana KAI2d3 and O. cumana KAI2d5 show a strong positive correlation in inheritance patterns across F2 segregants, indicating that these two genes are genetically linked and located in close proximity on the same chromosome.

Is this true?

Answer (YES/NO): YES